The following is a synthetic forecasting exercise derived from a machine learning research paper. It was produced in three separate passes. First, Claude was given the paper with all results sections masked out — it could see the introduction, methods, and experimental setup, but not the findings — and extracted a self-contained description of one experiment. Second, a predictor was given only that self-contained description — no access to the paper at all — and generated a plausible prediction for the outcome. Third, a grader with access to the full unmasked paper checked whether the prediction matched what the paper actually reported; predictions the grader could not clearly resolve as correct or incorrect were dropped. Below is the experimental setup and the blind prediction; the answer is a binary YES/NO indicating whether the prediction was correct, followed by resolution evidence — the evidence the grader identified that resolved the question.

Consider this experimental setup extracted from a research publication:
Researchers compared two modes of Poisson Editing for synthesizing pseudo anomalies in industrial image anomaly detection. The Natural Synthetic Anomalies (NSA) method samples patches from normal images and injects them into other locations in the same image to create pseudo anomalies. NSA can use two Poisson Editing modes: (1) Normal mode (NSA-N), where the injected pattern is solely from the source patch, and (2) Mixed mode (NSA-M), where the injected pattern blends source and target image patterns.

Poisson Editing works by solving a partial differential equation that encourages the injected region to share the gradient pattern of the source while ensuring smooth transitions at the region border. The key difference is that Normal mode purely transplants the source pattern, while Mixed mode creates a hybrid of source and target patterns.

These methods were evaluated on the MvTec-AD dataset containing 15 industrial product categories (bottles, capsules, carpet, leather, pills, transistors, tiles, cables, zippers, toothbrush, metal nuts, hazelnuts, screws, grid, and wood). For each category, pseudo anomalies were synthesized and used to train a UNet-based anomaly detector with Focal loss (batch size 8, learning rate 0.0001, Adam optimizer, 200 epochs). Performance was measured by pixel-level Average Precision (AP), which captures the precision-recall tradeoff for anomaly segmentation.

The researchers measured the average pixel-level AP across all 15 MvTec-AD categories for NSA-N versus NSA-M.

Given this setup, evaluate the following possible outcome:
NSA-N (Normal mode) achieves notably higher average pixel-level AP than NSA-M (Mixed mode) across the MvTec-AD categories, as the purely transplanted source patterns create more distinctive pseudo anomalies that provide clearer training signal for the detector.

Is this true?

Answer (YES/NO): YES